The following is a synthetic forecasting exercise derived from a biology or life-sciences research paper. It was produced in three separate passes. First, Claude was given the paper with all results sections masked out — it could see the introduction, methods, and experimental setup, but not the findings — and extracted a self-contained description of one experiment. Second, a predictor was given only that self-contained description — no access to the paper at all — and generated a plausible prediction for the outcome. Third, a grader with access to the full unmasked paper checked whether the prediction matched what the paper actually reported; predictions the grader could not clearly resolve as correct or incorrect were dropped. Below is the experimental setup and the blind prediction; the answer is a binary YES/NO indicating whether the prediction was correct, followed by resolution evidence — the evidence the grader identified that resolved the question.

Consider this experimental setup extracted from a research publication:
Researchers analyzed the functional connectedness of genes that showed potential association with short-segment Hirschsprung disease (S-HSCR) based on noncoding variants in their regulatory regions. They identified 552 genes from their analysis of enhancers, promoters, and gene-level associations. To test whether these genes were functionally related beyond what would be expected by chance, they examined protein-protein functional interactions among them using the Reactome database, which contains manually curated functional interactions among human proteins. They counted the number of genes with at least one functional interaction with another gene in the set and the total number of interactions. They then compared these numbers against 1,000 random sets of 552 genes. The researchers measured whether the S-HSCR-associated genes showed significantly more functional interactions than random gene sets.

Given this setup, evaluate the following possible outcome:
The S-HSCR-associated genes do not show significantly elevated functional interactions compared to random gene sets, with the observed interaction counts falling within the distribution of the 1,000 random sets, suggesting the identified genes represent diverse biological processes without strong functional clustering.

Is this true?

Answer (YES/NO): NO